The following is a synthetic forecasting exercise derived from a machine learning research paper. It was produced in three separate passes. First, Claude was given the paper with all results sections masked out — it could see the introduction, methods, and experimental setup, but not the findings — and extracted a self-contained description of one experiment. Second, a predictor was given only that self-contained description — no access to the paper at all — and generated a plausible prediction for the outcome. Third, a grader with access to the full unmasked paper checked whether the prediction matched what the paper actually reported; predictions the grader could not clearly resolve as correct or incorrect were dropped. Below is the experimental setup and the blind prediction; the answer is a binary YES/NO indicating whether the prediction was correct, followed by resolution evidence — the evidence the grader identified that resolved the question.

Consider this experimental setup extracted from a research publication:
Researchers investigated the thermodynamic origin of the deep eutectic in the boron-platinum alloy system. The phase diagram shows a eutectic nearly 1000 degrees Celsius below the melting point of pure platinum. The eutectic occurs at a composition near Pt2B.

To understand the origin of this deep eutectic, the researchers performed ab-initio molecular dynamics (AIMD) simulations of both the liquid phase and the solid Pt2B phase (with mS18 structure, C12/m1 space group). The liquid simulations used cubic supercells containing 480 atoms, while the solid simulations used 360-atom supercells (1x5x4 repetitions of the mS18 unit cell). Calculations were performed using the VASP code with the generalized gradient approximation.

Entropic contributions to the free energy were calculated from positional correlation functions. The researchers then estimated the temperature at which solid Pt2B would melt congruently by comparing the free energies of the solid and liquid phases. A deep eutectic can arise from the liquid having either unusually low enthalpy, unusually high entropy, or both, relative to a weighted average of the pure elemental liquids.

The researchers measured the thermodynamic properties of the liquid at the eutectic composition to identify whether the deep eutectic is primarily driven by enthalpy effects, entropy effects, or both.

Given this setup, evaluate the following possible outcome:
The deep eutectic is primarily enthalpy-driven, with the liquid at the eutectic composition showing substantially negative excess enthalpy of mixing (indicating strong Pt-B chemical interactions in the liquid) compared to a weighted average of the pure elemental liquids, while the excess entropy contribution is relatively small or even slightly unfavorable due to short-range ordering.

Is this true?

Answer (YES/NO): NO